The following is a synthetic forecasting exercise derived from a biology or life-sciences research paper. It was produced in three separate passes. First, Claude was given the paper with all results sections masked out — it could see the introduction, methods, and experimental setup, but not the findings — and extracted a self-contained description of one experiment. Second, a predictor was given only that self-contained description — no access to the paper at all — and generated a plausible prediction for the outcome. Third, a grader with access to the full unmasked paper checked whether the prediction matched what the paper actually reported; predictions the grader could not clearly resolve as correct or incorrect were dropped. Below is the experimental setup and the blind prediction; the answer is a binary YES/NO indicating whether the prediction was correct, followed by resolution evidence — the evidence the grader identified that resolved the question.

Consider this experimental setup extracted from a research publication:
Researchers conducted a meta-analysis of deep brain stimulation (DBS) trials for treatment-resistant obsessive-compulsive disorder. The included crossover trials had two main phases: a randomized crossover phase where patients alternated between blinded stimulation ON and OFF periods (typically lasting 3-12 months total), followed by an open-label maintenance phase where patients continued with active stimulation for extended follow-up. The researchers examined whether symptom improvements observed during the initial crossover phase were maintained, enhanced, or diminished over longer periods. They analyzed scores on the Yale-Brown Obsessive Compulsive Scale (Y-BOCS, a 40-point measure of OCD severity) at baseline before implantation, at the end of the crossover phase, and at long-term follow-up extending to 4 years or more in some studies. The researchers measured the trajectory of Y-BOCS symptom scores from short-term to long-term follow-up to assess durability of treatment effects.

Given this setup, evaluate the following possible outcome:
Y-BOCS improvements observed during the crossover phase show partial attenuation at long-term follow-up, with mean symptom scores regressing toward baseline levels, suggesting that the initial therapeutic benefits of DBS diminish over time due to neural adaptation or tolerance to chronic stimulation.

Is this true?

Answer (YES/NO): NO